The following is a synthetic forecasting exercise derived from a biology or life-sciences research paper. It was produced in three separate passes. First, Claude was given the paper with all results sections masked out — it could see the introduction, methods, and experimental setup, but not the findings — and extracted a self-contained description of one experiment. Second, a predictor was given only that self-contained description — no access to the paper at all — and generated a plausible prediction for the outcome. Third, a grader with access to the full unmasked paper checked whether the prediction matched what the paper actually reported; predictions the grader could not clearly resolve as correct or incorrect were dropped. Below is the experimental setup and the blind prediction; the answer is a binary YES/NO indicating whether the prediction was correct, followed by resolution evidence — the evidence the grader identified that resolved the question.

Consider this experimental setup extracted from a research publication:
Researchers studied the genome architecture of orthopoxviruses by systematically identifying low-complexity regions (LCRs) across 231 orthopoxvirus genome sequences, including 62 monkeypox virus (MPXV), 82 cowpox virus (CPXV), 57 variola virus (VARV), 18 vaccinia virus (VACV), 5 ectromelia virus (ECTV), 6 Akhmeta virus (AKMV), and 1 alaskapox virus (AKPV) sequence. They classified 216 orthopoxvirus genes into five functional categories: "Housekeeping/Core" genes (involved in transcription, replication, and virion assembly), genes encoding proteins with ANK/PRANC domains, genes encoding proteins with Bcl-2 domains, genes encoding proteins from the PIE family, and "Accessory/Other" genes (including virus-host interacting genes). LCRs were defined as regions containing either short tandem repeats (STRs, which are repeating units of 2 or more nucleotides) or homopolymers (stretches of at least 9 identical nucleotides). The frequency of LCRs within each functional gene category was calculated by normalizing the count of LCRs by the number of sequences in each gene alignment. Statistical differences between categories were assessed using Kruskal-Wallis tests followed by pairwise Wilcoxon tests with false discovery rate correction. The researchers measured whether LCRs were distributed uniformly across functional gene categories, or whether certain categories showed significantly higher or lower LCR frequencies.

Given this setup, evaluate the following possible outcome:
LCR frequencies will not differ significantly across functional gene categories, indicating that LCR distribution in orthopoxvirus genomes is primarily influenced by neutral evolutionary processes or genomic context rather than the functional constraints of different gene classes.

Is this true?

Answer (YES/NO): NO